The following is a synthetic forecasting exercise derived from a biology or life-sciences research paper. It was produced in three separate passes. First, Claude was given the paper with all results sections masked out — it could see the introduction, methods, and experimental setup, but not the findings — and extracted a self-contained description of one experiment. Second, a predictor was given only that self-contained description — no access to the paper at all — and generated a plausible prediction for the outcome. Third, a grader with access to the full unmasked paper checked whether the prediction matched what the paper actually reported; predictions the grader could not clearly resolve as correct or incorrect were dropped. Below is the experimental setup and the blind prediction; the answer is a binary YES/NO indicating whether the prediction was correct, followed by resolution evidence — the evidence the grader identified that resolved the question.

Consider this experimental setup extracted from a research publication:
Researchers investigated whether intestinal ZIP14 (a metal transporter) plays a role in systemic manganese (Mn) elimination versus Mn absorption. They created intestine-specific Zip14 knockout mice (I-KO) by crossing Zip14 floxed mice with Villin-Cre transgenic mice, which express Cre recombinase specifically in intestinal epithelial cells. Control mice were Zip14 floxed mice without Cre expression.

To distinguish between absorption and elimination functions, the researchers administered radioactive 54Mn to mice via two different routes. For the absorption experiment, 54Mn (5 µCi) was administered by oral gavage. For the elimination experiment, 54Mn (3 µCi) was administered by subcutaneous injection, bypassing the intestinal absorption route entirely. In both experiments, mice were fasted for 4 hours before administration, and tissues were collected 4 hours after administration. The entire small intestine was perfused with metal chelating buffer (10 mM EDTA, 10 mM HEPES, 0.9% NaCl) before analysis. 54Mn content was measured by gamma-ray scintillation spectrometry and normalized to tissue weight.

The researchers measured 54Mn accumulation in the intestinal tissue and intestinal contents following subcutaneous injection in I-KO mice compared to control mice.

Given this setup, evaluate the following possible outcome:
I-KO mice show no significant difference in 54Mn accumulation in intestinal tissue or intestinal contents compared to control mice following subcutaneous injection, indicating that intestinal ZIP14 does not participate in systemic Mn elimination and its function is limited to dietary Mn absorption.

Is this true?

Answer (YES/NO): NO